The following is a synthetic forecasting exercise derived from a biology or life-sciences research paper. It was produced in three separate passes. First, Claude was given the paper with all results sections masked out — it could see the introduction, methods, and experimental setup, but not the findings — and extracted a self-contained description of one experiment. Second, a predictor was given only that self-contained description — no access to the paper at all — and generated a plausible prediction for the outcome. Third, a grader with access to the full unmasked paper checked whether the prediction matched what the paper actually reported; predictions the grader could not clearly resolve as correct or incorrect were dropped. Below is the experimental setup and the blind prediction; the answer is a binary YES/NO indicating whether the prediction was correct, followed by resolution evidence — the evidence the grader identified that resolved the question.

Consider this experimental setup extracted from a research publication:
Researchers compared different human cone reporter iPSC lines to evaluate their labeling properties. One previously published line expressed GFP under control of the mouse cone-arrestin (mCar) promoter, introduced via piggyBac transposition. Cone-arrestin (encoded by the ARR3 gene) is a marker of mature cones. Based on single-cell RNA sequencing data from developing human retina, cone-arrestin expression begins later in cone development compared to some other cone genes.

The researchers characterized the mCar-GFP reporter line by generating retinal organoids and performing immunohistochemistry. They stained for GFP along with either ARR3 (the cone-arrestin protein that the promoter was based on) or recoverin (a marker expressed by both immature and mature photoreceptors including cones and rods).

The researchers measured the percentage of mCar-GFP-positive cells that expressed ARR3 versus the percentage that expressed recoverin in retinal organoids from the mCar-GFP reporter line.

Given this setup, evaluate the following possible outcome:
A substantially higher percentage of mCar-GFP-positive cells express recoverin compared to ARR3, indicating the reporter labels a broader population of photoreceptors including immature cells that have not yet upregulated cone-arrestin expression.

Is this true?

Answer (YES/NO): YES